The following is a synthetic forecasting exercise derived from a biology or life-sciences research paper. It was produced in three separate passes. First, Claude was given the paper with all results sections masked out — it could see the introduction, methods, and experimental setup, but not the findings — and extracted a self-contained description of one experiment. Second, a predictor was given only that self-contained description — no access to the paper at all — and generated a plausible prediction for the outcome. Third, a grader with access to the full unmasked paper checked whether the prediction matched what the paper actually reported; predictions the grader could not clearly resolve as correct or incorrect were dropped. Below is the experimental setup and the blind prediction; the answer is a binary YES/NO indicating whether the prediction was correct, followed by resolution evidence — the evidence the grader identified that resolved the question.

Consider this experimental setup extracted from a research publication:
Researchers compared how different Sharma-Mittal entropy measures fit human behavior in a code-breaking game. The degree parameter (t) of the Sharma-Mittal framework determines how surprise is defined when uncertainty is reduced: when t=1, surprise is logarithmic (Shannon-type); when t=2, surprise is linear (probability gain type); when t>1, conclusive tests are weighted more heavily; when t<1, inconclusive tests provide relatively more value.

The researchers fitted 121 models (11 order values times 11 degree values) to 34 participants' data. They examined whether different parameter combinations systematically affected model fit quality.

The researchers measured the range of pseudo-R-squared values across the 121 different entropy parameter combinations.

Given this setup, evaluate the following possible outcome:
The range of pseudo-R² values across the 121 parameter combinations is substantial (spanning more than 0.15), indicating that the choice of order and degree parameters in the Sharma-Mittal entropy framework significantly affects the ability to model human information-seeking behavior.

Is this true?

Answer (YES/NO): NO